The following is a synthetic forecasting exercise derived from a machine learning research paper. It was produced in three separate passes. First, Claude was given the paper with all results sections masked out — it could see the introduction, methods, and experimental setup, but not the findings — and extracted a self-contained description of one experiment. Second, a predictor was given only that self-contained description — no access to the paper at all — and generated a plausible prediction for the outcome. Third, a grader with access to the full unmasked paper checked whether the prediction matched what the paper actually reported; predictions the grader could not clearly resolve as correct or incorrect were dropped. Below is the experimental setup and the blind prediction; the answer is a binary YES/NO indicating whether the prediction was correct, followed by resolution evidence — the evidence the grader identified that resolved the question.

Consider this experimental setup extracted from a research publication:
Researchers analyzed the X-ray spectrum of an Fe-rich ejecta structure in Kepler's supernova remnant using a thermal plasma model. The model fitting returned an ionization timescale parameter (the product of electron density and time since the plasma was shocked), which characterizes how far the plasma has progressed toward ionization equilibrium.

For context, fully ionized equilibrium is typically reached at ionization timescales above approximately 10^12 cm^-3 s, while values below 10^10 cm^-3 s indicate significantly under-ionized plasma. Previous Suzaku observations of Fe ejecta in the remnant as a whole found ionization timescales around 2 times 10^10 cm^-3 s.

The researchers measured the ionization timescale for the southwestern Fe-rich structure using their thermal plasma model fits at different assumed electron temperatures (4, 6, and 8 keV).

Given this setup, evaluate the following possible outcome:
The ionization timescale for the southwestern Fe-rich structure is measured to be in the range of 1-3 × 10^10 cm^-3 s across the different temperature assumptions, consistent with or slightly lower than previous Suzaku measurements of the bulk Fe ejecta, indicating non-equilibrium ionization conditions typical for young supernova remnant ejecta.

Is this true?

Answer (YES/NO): YES